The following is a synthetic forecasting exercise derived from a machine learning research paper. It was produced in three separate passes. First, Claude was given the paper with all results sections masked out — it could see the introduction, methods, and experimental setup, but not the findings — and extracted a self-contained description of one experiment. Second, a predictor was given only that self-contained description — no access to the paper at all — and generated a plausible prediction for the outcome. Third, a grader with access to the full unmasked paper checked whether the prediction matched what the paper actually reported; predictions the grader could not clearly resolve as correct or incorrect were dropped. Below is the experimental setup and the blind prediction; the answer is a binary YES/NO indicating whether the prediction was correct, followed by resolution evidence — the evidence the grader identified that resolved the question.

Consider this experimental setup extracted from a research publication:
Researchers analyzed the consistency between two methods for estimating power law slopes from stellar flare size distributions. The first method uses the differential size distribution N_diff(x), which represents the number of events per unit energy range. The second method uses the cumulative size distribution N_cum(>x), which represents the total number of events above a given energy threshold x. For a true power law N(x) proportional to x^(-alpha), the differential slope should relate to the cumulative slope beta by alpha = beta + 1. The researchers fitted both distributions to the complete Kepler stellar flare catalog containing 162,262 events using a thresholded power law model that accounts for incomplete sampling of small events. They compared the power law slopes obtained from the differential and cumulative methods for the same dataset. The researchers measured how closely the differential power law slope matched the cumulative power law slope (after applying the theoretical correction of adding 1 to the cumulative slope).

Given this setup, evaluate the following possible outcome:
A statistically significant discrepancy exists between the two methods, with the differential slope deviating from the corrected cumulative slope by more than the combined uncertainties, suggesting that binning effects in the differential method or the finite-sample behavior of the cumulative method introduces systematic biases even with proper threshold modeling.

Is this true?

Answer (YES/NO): NO